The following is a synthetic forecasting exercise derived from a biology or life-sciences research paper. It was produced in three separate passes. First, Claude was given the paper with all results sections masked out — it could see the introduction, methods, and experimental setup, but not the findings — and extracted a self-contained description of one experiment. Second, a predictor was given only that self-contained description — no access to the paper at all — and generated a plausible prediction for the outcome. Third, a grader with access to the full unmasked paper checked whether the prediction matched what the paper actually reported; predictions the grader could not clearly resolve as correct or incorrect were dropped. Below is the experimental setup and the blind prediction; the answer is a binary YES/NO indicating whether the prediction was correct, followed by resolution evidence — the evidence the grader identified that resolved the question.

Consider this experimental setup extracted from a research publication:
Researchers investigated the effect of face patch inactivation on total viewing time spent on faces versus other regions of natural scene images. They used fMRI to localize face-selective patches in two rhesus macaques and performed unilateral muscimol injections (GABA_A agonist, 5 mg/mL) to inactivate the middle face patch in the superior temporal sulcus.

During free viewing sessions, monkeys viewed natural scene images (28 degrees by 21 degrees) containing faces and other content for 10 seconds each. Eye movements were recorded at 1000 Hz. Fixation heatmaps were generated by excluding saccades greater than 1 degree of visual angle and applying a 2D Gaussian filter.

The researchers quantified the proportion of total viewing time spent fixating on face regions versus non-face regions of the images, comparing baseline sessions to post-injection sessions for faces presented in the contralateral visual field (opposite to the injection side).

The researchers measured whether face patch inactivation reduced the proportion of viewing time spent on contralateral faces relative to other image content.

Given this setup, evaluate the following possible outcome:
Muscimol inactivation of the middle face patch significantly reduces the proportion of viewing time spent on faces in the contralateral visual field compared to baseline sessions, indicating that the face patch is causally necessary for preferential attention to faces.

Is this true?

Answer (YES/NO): NO